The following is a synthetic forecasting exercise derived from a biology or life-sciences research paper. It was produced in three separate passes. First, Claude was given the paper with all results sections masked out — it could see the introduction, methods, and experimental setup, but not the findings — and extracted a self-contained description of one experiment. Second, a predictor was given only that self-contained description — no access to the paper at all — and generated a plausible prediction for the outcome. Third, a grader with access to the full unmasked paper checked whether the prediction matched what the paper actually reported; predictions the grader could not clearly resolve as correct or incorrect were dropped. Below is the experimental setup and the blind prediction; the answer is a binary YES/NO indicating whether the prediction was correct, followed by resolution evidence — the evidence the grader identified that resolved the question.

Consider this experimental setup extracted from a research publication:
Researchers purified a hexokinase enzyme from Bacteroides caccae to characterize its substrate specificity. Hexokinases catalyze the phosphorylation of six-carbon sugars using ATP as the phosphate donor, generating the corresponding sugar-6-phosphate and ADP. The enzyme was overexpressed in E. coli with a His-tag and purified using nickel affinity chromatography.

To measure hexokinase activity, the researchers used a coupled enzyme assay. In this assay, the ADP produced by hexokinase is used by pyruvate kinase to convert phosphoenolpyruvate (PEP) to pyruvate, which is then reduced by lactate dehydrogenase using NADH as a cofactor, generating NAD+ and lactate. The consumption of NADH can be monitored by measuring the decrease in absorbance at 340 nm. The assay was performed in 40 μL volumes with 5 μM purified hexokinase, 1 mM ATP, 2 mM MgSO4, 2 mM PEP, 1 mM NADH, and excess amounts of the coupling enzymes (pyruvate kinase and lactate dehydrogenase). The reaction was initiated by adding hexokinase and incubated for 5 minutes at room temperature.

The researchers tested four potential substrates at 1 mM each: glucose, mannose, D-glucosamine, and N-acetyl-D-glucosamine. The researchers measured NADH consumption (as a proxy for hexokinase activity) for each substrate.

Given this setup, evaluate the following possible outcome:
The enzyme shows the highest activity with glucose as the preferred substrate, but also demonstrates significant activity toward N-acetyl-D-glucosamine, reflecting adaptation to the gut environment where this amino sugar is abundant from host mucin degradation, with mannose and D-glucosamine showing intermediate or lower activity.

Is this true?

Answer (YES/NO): NO